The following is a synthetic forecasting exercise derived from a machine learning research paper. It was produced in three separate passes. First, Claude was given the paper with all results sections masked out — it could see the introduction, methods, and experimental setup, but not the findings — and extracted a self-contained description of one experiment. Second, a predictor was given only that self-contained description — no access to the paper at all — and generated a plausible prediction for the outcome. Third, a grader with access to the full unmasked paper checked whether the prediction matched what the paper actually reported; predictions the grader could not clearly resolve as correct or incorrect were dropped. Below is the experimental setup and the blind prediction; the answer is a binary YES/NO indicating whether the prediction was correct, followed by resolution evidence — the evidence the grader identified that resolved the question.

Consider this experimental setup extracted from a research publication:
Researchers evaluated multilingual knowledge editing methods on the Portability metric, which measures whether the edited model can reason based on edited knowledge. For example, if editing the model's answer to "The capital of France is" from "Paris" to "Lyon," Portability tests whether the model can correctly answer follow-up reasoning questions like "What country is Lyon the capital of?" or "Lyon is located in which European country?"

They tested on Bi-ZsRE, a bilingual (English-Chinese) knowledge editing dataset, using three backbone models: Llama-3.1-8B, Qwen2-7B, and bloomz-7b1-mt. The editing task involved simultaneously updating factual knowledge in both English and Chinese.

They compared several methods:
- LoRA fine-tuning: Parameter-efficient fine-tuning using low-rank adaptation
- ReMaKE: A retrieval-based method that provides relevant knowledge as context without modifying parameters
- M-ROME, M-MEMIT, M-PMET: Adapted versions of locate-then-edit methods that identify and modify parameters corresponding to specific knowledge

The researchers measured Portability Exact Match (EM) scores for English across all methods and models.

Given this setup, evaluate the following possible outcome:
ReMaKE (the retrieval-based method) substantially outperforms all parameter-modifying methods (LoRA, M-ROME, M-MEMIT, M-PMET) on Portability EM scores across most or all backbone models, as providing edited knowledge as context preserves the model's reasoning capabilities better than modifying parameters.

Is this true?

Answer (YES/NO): NO